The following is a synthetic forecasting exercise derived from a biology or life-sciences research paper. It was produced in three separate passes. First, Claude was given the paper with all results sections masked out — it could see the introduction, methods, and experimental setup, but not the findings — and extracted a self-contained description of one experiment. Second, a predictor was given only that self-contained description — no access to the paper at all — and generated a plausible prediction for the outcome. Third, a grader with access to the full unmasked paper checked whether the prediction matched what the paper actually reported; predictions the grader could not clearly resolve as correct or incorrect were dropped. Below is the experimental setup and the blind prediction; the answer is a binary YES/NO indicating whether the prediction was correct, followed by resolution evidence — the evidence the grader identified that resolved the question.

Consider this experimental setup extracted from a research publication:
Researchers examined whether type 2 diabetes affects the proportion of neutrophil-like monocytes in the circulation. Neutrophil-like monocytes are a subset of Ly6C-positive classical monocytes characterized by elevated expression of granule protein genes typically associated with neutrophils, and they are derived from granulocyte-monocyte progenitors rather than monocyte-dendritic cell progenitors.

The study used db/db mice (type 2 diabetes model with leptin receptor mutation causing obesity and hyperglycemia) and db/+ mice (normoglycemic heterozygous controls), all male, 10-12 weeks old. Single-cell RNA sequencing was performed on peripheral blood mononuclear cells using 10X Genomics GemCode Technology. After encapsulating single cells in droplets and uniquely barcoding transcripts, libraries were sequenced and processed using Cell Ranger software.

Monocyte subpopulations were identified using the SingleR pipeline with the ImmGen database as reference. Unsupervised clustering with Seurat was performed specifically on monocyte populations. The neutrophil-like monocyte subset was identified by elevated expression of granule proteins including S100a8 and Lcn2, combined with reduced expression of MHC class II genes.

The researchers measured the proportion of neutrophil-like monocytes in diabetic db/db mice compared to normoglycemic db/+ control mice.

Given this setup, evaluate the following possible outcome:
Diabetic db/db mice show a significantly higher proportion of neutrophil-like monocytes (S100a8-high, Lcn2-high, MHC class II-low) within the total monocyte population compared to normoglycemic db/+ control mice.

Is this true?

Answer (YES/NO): YES